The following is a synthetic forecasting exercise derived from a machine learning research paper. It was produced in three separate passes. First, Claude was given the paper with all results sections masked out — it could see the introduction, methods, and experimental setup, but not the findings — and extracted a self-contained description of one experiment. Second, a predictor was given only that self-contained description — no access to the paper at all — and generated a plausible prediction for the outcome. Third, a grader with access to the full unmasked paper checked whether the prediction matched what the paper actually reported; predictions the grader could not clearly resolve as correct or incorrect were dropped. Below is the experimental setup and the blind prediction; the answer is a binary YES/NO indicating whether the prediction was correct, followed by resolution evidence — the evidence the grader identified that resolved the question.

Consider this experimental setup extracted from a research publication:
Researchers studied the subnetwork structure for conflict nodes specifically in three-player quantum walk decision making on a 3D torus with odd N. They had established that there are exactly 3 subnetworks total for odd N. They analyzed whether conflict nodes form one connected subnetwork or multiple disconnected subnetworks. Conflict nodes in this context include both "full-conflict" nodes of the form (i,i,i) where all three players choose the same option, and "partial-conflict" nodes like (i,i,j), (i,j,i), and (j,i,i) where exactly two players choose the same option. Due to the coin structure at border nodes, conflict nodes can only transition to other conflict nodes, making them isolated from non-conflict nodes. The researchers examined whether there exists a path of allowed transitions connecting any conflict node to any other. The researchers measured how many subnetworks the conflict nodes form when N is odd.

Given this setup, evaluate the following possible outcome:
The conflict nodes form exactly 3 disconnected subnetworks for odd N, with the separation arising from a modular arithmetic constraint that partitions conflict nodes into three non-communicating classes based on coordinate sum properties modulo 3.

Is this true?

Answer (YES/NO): NO